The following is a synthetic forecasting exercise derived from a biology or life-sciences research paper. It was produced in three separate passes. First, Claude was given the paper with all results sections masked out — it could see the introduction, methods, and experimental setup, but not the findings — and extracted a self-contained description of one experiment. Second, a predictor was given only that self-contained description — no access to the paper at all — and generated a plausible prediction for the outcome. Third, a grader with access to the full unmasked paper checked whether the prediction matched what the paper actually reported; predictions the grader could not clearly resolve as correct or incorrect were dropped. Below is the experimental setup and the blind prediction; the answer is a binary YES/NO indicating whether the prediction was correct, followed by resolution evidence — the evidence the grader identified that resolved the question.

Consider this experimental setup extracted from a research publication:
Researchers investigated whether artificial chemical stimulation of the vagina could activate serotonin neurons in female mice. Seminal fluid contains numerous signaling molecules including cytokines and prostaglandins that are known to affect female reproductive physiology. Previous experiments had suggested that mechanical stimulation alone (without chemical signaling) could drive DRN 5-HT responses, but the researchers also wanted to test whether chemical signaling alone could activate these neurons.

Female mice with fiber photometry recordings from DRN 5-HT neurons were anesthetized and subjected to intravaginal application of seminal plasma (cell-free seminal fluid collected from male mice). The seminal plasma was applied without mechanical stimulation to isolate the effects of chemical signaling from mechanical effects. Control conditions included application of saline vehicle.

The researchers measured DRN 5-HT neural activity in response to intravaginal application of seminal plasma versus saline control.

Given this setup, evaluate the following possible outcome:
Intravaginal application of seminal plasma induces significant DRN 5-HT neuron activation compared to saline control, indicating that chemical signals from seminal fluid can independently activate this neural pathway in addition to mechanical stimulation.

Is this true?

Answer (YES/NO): NO